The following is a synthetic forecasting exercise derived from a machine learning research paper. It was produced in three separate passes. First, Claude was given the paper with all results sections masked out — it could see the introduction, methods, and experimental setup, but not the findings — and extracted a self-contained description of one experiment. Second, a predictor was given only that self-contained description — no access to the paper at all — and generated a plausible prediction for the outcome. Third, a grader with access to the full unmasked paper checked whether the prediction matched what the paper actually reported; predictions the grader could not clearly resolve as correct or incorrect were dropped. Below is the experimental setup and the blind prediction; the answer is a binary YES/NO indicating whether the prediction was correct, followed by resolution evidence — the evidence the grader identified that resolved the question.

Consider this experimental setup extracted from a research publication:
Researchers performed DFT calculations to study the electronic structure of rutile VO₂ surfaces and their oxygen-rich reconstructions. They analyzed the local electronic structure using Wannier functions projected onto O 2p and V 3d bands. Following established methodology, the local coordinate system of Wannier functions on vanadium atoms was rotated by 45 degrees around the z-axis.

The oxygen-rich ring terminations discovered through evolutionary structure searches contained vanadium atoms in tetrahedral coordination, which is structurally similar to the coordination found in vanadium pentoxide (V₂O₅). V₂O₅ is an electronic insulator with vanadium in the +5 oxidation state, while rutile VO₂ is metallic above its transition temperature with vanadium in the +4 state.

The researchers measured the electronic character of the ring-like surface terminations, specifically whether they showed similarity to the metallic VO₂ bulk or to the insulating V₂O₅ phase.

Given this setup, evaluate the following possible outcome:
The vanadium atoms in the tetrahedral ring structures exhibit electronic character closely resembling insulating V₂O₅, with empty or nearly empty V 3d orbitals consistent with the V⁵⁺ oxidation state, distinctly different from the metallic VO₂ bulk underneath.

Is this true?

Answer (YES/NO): YES